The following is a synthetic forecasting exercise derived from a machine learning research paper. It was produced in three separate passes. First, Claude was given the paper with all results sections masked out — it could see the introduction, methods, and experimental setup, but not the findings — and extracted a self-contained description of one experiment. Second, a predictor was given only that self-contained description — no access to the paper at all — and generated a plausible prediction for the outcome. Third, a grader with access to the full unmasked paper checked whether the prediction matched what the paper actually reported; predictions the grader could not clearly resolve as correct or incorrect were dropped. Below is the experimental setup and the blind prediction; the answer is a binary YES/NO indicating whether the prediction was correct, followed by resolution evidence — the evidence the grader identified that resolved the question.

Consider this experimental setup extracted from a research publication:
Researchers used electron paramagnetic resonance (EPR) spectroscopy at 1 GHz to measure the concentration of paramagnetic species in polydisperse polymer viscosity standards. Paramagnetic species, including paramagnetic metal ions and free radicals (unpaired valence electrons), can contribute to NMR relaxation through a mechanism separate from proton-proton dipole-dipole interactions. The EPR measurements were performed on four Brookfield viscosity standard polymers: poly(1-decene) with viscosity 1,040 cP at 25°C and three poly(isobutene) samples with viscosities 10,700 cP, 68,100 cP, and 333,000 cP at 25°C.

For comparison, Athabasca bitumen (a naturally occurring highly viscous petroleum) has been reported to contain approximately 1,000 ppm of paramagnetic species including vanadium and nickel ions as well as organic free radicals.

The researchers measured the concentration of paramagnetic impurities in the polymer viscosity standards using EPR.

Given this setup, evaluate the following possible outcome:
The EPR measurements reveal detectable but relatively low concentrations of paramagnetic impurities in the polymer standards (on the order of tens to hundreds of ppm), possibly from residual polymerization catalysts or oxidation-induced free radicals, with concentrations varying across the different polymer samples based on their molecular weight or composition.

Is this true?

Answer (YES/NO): NO